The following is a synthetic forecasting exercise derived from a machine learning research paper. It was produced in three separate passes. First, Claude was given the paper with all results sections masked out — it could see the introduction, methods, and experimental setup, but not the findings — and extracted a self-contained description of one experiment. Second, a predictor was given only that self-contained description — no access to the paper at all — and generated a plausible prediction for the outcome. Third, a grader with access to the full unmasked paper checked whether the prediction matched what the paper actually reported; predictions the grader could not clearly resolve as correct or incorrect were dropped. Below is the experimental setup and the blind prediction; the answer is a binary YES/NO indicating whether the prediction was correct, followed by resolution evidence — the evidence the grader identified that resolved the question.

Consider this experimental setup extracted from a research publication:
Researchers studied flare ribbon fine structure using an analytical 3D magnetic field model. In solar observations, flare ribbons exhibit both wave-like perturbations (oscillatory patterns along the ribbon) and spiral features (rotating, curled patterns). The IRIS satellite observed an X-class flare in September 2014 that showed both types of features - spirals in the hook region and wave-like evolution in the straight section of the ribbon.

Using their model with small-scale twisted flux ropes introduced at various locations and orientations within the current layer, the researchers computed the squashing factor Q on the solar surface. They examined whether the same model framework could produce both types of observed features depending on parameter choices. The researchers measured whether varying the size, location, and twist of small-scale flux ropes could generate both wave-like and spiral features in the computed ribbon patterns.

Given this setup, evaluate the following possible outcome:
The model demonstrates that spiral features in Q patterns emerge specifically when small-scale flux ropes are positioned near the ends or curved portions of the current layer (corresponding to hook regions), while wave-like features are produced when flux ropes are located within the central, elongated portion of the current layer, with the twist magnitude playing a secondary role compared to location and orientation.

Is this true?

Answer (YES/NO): NO